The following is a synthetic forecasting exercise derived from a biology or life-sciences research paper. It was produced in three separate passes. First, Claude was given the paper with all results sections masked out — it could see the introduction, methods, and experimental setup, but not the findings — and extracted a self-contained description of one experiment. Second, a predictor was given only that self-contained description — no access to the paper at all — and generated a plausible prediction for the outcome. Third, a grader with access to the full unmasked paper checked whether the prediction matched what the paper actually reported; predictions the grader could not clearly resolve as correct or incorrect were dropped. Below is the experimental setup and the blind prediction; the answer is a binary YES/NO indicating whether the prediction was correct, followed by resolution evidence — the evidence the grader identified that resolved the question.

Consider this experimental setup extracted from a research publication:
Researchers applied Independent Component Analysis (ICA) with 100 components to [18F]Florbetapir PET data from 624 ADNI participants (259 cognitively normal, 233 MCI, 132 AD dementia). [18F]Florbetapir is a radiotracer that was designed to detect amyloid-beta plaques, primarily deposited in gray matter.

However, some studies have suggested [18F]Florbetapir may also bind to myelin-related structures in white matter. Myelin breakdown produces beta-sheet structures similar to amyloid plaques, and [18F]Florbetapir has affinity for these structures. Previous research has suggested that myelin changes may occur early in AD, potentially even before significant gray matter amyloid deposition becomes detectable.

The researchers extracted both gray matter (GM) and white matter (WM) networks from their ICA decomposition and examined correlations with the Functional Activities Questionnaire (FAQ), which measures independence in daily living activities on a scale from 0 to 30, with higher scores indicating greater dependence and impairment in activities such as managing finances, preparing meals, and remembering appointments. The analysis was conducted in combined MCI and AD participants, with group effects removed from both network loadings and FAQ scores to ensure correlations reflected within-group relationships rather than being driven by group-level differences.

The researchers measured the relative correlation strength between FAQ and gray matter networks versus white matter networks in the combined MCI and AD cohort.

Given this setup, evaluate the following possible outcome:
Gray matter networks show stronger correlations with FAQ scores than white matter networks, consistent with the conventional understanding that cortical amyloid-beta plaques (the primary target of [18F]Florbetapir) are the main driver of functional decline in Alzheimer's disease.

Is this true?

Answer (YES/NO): NO